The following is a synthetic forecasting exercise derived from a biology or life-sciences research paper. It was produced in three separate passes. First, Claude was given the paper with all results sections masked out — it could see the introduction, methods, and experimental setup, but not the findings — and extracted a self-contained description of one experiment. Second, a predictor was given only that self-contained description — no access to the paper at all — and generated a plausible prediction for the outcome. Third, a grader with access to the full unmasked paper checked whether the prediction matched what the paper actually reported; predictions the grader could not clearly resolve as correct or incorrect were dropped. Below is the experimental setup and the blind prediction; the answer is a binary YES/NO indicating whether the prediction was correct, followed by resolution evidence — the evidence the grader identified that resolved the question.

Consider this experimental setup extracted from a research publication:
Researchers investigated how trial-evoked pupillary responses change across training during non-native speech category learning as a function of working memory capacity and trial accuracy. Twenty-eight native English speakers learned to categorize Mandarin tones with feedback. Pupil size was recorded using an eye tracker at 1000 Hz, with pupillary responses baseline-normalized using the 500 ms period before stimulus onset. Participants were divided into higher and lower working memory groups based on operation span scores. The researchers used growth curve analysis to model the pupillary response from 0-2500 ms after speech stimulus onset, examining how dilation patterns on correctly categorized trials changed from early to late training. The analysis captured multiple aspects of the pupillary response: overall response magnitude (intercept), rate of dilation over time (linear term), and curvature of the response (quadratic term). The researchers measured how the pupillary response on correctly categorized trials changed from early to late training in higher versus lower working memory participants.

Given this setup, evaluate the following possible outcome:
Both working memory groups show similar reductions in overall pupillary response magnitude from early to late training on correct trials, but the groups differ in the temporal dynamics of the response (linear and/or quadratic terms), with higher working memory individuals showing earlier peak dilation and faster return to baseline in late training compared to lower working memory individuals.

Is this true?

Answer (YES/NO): NO